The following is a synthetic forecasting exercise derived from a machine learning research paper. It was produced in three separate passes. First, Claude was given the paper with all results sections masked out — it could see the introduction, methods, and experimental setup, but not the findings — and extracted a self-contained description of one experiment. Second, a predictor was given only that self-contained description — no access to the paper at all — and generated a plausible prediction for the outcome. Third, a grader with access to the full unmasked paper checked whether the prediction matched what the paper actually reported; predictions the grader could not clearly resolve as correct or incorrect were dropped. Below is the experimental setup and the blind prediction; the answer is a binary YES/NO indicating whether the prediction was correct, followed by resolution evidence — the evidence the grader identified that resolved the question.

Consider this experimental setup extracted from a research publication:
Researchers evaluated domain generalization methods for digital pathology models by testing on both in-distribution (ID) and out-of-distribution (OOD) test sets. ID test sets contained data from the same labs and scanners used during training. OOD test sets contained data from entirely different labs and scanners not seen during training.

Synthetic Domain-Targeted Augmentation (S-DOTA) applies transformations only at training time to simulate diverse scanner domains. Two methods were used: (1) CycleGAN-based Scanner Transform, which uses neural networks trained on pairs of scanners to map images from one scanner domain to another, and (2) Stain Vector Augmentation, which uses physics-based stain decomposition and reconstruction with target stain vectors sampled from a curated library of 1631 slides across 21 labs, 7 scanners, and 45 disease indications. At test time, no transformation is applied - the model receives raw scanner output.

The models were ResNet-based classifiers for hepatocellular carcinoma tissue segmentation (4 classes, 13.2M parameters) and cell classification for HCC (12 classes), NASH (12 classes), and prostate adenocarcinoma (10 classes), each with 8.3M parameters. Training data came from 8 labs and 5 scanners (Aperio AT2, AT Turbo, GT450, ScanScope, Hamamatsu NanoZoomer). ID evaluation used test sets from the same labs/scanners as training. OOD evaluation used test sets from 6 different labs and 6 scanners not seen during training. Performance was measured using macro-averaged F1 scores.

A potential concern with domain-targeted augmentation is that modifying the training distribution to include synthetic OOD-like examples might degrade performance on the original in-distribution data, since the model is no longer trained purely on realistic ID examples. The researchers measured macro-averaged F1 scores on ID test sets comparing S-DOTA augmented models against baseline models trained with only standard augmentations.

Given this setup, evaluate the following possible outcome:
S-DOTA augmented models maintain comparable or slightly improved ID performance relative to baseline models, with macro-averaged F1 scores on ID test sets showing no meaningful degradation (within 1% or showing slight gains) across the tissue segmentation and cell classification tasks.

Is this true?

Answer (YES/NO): NO